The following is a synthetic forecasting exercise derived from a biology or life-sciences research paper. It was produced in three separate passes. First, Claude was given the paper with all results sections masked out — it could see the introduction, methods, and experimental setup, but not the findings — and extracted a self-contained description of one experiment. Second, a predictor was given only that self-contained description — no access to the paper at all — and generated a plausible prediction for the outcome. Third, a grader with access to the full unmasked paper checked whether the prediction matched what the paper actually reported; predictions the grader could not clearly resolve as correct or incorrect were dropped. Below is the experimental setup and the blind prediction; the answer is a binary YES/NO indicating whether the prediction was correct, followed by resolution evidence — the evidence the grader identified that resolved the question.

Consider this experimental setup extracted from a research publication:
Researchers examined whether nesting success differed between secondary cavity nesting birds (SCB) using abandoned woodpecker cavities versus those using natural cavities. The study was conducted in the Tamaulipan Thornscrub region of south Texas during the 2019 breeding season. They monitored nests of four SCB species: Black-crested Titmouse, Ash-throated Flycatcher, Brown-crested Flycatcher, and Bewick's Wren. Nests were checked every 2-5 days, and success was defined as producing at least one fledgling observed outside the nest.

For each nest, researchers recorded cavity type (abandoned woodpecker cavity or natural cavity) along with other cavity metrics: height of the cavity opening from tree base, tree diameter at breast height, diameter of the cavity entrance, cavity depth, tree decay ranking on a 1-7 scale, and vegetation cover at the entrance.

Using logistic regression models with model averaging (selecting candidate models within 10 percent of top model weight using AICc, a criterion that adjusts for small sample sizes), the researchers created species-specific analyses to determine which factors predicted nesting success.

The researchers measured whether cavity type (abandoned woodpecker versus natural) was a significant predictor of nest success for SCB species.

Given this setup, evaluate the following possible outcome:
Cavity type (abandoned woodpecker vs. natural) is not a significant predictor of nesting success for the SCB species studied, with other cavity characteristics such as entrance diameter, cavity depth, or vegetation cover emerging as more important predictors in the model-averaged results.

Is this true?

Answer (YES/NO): NO